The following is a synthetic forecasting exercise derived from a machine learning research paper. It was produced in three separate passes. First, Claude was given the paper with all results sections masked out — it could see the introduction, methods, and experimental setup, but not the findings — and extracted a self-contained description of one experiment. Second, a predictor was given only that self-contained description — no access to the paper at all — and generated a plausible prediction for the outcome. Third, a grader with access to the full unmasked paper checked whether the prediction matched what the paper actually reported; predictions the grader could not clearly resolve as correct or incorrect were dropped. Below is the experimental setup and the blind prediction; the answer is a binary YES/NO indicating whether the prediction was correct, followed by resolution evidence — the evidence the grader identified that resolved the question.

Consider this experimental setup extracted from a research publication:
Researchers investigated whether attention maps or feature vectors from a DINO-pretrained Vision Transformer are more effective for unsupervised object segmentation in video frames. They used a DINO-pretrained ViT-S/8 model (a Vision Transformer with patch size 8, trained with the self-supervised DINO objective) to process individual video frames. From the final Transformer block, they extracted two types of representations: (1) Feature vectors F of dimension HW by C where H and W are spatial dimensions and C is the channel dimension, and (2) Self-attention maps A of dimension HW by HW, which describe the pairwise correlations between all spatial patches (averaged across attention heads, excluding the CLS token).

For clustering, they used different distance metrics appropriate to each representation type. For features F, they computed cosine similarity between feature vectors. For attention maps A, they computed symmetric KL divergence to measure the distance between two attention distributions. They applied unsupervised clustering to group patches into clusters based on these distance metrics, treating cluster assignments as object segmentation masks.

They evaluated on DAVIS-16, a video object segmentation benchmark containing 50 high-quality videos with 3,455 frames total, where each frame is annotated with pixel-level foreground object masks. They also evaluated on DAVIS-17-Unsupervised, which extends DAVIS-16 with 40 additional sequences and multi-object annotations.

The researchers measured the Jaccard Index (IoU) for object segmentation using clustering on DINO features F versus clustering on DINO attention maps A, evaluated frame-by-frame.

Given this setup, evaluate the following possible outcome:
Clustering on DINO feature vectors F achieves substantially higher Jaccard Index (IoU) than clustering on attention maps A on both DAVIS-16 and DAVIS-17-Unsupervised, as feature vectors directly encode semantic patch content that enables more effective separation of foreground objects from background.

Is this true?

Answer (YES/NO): NO